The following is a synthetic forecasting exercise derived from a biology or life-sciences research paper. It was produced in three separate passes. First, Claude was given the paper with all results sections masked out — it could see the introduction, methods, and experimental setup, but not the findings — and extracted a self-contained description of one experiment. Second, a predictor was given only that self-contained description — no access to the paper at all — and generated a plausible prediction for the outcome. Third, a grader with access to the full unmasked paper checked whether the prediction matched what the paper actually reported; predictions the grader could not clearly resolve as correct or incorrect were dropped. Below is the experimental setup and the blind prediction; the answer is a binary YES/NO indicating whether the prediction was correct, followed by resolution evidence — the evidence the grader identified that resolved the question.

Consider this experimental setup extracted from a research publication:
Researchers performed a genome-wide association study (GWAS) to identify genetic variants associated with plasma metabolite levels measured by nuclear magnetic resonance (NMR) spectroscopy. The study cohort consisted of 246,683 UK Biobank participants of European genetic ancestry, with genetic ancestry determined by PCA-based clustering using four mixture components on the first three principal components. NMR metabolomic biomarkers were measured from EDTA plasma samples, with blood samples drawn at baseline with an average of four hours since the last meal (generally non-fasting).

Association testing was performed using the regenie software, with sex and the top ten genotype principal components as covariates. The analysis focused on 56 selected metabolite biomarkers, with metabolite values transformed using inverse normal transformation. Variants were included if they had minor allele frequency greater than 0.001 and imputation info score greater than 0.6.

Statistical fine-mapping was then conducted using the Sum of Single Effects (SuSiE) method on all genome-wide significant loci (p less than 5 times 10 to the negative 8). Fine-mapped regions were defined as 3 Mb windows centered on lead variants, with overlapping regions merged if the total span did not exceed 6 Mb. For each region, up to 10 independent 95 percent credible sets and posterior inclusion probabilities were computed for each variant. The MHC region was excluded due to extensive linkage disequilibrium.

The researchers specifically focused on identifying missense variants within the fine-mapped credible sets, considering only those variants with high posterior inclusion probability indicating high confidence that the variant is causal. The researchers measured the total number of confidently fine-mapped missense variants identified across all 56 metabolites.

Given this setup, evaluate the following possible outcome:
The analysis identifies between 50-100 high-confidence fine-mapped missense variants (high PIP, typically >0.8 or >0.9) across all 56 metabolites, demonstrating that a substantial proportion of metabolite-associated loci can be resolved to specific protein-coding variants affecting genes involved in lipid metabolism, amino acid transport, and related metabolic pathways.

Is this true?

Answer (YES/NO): NO